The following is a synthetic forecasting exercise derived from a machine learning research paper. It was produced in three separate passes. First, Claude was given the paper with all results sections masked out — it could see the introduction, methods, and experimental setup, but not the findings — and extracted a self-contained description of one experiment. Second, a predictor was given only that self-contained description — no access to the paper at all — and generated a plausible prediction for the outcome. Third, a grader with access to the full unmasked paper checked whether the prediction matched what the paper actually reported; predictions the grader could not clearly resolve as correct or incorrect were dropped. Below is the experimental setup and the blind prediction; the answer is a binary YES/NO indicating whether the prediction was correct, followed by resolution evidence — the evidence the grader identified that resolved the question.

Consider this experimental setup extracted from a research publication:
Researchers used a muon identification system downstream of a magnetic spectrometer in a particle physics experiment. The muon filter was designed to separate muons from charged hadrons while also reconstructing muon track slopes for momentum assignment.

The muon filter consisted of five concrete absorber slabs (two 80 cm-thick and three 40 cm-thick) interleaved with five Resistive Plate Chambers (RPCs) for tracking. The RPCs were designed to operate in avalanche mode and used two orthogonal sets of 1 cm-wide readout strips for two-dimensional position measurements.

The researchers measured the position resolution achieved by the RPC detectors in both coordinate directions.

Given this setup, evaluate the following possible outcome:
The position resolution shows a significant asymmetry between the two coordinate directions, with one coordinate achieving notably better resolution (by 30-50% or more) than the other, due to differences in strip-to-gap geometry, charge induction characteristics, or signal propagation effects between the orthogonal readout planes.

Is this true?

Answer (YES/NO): NO